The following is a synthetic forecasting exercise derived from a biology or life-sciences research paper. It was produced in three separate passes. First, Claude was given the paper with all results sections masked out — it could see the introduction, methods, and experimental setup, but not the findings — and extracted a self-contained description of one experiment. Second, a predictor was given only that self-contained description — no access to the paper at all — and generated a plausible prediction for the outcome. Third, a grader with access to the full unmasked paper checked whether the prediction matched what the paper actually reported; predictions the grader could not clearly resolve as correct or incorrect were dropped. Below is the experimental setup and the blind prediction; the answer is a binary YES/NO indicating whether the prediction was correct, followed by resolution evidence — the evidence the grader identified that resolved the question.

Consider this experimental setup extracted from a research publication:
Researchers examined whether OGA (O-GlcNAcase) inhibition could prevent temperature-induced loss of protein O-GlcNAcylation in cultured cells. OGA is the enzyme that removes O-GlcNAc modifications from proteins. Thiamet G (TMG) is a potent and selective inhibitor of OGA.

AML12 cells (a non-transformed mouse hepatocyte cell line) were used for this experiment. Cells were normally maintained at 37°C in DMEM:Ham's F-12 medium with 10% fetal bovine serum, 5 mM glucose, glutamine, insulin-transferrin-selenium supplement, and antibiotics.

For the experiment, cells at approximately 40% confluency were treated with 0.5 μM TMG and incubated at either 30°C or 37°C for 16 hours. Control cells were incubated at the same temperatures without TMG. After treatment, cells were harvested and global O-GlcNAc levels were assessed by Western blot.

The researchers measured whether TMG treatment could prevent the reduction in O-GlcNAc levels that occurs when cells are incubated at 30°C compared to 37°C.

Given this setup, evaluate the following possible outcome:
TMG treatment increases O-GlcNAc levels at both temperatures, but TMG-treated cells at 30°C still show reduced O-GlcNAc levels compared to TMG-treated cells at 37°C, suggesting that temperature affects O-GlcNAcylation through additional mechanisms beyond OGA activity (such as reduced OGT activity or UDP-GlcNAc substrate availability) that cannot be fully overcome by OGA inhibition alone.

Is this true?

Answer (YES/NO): NO